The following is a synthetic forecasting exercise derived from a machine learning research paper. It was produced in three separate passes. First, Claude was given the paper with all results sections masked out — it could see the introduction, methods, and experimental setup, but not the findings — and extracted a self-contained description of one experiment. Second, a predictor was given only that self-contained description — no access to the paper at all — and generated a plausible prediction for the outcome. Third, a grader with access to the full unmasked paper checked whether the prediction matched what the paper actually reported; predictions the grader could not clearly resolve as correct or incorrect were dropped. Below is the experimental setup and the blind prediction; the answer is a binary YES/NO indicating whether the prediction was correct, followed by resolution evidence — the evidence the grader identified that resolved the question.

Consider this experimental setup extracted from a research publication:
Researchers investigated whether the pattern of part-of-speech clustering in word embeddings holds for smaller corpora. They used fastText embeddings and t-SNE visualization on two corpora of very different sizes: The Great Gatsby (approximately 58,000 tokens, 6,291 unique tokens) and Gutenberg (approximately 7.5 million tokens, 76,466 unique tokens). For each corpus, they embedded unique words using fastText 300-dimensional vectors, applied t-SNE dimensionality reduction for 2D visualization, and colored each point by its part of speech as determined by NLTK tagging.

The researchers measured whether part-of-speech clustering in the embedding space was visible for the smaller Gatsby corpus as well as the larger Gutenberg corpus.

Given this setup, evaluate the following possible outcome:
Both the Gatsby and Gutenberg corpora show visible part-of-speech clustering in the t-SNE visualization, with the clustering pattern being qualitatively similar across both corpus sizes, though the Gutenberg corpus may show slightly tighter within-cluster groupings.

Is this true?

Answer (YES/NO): YES